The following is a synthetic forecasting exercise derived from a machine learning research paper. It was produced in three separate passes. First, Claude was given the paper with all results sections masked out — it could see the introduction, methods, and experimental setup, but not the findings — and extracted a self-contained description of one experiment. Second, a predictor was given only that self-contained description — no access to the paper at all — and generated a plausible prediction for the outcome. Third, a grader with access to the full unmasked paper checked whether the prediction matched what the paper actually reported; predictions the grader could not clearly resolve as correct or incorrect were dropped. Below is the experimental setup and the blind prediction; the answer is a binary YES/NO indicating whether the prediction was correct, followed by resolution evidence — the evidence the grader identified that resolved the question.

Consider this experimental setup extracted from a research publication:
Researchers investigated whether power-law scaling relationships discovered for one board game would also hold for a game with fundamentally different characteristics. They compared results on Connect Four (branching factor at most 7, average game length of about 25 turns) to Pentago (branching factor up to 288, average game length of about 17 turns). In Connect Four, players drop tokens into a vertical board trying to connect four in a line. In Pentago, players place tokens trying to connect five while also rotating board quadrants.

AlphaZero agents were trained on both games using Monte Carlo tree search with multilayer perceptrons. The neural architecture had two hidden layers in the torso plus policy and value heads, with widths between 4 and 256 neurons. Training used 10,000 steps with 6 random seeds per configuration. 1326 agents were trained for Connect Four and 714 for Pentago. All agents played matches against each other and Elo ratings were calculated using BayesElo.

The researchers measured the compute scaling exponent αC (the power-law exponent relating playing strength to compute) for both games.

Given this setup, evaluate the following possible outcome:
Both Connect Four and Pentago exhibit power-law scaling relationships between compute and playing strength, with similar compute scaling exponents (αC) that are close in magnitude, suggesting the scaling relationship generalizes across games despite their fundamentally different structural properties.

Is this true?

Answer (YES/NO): YES